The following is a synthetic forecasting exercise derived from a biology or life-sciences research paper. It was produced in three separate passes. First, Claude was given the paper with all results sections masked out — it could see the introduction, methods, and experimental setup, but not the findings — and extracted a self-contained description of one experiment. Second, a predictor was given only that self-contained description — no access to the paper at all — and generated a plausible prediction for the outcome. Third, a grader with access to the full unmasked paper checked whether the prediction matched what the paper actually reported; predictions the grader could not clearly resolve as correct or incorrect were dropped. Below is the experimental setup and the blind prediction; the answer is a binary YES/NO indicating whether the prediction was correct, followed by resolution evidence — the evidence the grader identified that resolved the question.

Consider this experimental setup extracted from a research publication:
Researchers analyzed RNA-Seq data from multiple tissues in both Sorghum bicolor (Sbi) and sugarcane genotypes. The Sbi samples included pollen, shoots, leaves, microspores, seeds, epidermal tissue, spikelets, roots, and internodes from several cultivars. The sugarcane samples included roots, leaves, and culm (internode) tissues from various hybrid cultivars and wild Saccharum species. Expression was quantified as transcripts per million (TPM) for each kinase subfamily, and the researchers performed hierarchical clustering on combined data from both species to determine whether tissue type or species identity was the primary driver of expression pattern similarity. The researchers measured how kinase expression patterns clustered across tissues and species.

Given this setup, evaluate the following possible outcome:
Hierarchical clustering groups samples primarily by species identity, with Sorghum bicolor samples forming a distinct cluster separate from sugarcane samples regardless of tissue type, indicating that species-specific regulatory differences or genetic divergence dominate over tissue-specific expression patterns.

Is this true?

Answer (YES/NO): NO